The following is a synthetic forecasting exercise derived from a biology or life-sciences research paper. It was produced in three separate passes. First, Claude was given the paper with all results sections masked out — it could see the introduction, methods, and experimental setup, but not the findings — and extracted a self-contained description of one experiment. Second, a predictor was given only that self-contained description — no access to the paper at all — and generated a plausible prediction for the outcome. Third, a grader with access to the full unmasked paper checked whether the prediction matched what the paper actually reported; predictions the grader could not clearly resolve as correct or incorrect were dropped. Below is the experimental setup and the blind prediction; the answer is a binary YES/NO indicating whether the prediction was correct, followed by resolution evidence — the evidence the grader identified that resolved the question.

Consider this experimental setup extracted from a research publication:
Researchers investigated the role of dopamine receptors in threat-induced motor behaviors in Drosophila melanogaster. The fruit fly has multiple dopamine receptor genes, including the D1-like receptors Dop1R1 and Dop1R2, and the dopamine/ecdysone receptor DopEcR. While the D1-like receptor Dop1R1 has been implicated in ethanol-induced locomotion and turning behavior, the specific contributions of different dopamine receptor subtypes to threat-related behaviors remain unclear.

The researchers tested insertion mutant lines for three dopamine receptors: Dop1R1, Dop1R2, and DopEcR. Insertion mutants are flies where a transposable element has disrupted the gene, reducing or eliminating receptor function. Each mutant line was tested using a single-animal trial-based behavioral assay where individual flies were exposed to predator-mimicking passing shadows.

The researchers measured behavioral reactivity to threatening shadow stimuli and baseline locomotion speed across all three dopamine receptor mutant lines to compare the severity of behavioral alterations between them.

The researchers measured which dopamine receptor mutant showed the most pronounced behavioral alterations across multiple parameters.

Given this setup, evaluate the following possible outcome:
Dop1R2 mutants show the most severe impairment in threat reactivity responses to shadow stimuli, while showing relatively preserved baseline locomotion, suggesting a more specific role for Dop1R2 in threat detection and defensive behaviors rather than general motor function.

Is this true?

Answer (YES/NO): NO